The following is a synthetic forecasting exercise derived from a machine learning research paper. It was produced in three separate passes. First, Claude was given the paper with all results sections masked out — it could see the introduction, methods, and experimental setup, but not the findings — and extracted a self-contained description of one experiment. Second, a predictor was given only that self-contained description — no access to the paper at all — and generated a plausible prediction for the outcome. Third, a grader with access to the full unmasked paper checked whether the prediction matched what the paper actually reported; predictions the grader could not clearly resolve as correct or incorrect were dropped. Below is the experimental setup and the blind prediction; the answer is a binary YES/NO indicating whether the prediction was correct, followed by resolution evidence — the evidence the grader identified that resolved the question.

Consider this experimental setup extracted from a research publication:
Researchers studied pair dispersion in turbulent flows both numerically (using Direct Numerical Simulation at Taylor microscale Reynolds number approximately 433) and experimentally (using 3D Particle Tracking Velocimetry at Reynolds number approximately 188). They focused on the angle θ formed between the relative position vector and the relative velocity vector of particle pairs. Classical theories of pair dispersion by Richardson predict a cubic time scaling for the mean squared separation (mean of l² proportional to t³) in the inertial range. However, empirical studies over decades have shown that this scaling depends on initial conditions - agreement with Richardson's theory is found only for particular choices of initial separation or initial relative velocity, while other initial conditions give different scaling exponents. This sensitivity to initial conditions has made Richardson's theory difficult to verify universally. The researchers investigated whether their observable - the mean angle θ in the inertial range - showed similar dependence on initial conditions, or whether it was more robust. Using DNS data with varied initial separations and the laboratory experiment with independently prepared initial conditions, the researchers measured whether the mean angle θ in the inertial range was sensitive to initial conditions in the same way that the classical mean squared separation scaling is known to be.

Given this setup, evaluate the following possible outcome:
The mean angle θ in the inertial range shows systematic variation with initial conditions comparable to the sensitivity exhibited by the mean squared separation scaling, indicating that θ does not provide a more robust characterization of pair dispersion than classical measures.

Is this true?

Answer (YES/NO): NO